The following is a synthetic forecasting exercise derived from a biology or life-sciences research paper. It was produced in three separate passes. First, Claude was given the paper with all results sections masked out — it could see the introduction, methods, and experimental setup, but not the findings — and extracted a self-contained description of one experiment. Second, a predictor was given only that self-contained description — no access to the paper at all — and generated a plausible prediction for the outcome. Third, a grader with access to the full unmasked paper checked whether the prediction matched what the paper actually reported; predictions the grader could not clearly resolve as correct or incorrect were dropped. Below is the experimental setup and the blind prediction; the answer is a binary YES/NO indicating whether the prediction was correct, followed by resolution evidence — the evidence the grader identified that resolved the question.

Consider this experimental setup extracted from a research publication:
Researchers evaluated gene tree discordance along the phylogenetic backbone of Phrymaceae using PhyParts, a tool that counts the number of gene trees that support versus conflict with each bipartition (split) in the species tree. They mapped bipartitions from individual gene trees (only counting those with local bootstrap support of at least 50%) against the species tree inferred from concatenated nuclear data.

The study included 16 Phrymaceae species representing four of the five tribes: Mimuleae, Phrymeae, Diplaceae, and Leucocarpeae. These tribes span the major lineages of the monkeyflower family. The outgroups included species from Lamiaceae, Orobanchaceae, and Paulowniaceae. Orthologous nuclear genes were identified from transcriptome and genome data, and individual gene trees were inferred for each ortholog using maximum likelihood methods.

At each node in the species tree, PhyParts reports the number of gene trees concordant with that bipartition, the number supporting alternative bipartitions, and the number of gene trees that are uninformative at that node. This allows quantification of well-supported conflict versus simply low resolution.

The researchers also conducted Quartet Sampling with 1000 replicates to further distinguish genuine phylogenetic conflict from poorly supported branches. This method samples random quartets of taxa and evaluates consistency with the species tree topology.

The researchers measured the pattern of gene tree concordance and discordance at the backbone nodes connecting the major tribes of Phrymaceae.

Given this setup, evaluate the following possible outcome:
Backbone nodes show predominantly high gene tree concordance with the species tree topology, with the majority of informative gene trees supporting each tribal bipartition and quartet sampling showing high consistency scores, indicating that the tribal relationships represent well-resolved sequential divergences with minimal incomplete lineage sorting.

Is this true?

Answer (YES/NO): NO